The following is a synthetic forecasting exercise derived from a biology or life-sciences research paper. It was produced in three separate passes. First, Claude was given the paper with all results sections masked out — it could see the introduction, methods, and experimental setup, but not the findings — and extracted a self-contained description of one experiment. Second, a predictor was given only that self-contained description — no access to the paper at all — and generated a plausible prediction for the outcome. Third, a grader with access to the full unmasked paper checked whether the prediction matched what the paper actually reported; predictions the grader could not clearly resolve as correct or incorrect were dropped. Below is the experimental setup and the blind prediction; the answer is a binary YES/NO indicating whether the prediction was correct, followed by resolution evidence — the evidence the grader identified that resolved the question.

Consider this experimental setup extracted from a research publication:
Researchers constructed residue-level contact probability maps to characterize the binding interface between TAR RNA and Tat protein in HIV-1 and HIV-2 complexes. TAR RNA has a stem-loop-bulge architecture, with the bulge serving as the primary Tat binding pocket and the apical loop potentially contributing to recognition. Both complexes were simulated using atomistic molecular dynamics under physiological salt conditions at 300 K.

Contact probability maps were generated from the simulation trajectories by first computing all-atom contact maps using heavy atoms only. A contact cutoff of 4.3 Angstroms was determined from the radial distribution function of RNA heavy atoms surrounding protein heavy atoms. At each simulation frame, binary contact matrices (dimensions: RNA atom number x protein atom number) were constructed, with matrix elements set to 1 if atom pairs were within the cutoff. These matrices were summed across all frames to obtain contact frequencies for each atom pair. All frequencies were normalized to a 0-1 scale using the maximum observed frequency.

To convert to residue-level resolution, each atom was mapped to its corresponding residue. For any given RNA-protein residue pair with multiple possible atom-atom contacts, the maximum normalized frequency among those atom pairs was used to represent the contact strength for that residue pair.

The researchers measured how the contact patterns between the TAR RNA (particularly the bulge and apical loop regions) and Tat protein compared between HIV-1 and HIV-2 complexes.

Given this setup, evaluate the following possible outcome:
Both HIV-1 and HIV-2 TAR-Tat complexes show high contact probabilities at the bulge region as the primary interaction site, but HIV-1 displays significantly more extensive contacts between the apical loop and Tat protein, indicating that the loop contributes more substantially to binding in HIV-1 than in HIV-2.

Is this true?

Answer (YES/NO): YES